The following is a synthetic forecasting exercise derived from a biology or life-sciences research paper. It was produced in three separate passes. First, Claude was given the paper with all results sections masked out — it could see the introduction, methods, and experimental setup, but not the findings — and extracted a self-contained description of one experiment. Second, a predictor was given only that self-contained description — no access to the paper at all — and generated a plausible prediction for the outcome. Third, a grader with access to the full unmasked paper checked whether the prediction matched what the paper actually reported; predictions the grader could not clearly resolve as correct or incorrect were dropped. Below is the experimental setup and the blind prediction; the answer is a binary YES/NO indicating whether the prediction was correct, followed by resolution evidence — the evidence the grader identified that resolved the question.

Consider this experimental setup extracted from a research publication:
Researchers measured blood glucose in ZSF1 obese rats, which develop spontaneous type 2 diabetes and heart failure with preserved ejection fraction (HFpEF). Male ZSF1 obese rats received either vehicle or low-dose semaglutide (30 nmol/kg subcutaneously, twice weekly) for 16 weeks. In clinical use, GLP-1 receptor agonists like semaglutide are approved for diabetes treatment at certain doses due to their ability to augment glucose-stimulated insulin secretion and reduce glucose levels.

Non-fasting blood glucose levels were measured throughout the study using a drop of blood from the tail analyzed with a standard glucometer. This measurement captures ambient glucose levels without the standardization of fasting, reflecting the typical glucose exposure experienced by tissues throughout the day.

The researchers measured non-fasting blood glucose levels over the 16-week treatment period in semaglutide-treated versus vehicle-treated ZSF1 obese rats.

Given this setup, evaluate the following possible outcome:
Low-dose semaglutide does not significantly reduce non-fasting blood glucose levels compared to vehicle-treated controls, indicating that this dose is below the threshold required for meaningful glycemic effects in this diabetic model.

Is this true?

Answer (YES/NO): NO